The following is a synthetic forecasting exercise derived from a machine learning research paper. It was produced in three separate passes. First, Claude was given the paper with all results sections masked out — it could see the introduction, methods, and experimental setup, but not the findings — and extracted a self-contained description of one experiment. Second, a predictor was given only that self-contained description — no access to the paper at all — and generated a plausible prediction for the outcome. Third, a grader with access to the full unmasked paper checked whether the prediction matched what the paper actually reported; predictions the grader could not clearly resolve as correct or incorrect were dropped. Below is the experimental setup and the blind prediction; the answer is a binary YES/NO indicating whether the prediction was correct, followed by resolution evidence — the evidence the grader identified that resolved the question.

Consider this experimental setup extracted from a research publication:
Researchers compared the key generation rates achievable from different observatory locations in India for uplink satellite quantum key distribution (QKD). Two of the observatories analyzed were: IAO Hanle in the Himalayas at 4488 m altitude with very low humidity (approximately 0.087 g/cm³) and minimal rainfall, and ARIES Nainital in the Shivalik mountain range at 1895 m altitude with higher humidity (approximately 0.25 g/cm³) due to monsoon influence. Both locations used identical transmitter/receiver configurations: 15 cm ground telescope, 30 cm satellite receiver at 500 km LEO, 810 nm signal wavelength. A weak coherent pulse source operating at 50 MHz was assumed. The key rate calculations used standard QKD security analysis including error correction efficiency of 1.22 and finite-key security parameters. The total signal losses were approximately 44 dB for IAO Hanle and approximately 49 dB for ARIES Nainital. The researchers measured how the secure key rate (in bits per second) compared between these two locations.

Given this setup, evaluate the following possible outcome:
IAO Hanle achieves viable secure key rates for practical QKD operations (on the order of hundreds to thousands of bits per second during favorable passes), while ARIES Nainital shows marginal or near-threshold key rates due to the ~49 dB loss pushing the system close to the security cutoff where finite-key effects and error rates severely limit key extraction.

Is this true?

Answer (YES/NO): NO